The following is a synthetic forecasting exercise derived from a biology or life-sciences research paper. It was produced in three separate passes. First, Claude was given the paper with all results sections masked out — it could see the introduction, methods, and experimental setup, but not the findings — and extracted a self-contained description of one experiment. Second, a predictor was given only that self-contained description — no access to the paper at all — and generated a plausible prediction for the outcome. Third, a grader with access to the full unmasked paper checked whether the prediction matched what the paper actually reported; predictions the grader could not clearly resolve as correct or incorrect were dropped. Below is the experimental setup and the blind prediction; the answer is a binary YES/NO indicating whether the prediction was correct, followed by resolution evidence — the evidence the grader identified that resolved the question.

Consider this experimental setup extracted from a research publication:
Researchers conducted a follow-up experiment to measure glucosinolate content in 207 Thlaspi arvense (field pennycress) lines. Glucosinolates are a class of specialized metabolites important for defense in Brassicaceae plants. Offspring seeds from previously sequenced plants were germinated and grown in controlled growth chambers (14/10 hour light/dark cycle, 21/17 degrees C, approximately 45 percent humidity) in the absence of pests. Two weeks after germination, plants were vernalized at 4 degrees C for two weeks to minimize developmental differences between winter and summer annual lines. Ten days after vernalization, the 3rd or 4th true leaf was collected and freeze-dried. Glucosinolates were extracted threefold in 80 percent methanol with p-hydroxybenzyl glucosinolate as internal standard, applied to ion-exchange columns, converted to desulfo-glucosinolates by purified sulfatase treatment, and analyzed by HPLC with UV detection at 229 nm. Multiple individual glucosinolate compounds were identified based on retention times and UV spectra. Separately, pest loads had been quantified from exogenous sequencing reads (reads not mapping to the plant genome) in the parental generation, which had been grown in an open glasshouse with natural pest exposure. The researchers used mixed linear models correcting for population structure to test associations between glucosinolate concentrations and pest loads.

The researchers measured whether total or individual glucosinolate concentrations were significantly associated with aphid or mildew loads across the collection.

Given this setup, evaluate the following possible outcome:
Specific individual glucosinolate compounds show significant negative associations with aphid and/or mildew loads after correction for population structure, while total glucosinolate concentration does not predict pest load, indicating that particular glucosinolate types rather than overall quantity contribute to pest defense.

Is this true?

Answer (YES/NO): NO